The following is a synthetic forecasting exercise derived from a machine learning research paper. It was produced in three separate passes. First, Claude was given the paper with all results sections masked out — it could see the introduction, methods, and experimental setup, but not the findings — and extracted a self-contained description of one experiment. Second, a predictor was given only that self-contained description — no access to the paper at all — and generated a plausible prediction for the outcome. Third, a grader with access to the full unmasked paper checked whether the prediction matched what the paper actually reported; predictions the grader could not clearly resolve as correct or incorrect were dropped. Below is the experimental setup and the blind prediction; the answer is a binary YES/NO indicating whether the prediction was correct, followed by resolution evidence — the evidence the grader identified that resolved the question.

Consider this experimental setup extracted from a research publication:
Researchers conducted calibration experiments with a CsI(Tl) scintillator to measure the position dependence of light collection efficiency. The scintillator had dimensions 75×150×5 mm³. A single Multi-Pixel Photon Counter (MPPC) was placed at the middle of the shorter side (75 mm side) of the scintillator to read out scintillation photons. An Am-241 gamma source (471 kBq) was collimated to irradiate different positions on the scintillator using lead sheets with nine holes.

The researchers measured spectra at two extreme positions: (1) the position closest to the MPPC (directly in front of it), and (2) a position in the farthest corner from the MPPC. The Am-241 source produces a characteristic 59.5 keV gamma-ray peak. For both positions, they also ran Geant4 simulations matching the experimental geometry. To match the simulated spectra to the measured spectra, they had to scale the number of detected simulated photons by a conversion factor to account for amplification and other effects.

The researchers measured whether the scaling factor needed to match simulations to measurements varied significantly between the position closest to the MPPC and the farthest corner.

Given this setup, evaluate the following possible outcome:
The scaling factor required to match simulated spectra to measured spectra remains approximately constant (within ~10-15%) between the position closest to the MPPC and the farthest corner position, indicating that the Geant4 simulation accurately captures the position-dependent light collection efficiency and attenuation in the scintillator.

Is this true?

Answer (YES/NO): YES